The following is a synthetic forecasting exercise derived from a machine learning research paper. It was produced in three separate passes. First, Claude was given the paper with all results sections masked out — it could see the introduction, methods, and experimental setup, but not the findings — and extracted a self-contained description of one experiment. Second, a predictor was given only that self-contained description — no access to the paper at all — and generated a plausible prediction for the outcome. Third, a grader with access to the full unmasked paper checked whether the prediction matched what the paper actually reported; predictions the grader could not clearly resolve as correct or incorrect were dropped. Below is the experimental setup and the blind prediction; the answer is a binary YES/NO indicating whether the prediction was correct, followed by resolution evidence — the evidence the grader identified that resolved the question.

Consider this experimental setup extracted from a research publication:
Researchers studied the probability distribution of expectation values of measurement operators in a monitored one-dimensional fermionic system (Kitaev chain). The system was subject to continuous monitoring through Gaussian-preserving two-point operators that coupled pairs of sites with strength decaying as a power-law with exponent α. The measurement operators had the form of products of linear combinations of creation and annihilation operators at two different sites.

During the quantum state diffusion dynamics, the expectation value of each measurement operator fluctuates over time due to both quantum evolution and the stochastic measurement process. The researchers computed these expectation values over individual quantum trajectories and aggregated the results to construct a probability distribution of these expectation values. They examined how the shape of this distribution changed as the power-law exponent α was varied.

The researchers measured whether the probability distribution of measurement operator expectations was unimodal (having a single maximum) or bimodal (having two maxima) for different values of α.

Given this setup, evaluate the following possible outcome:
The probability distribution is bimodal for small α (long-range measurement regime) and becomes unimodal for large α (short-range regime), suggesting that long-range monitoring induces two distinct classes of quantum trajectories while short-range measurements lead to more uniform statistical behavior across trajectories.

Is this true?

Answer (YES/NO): NO